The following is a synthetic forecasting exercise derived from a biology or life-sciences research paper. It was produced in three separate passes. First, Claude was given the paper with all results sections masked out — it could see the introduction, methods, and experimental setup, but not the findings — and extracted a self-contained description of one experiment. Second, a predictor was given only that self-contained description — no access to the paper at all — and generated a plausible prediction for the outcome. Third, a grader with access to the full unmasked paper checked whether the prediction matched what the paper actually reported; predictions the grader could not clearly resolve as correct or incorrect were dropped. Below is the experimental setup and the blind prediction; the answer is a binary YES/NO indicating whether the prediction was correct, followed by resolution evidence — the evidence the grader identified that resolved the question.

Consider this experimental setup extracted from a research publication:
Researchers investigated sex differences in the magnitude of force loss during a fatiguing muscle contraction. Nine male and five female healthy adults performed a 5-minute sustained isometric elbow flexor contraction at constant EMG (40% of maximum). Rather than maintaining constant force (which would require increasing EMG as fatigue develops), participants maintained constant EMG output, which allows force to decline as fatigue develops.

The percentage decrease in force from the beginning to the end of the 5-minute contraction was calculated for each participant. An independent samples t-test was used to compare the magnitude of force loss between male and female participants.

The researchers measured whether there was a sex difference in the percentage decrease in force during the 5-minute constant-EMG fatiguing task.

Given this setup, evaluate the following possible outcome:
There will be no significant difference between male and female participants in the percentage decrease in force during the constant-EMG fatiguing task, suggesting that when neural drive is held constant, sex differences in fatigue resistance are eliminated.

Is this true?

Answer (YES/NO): YES